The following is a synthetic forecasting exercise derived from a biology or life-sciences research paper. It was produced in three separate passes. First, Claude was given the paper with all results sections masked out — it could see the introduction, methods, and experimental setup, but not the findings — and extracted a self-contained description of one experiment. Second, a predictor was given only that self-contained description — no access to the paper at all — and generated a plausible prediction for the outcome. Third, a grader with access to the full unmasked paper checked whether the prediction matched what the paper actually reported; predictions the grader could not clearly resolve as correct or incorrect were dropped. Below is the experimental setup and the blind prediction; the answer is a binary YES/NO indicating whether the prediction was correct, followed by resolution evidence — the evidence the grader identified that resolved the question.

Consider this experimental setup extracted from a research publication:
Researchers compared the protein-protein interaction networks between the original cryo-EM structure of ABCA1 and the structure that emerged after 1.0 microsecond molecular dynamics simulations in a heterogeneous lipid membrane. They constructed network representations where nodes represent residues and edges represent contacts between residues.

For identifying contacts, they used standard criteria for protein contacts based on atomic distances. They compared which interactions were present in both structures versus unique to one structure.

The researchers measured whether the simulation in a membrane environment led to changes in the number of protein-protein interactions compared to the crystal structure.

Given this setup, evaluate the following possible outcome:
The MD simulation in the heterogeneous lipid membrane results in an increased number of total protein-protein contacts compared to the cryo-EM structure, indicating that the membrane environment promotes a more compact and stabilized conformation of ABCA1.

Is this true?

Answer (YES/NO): NO